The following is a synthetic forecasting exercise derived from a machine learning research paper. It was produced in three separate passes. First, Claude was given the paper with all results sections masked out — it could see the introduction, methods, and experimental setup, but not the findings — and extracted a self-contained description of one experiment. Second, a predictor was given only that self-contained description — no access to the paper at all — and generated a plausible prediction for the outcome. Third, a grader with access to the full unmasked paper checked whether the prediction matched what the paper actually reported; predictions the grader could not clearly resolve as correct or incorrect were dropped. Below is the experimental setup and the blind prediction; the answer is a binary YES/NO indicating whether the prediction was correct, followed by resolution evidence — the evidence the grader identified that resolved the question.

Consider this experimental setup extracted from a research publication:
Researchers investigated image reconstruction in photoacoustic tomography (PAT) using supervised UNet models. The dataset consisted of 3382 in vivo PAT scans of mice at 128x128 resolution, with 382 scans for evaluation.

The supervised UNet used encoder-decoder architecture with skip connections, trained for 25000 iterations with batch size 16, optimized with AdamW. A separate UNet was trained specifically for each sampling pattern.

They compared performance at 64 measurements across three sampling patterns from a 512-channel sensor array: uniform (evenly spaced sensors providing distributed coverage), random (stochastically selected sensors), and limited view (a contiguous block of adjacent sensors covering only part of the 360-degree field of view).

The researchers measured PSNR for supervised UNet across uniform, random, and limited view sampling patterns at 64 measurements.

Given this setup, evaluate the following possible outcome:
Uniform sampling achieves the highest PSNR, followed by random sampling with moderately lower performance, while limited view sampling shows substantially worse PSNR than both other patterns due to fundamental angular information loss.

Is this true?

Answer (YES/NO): NO